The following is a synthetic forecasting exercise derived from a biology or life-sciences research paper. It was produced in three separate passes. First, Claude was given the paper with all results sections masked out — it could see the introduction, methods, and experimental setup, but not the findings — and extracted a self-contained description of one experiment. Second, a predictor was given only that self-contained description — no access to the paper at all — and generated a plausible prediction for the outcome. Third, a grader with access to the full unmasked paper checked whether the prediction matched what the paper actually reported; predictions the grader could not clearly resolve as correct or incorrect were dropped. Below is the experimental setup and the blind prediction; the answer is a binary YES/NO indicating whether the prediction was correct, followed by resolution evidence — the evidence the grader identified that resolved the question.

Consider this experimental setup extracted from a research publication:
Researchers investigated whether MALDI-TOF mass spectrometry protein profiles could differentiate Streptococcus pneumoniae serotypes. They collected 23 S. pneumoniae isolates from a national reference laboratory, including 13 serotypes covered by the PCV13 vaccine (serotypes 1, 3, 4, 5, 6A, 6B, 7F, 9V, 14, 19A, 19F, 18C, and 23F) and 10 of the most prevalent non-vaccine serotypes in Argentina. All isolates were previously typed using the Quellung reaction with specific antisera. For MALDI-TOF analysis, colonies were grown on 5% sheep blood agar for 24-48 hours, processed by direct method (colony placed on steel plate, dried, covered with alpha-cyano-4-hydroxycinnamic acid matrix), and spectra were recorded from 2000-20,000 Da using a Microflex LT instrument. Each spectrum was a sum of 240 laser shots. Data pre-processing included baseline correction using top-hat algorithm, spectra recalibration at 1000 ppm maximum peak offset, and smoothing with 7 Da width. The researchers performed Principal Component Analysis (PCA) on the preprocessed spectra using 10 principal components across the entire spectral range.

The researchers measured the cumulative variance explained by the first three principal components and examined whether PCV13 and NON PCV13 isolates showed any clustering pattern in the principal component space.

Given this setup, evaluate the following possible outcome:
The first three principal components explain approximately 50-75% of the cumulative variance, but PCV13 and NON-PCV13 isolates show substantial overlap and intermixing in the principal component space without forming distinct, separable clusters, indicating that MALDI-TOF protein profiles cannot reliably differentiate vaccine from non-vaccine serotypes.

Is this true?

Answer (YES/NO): NO